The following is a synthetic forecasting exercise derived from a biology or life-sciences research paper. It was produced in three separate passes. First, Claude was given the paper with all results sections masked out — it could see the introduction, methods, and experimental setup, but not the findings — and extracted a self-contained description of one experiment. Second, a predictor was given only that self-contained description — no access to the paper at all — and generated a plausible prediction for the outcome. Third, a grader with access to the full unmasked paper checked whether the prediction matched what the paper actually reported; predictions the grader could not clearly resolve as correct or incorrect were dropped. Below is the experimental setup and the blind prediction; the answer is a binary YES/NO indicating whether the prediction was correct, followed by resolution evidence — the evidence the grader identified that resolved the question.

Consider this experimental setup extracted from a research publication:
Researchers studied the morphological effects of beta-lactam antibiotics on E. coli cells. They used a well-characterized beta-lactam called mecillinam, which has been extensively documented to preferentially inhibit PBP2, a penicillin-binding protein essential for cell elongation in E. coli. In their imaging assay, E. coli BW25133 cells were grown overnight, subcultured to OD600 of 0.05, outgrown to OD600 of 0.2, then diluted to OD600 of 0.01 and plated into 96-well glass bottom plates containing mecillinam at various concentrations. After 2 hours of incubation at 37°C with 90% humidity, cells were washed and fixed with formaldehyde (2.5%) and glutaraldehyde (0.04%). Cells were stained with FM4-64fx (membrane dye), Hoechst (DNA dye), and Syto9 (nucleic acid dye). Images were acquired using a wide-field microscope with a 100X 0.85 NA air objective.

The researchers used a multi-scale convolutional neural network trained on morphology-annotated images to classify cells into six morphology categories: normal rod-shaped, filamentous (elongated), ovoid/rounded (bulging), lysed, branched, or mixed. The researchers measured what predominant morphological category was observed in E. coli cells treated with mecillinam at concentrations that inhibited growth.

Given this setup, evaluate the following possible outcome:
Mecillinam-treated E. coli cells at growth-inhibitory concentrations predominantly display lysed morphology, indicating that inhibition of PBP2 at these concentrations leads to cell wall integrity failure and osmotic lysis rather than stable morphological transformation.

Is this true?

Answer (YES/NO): NO